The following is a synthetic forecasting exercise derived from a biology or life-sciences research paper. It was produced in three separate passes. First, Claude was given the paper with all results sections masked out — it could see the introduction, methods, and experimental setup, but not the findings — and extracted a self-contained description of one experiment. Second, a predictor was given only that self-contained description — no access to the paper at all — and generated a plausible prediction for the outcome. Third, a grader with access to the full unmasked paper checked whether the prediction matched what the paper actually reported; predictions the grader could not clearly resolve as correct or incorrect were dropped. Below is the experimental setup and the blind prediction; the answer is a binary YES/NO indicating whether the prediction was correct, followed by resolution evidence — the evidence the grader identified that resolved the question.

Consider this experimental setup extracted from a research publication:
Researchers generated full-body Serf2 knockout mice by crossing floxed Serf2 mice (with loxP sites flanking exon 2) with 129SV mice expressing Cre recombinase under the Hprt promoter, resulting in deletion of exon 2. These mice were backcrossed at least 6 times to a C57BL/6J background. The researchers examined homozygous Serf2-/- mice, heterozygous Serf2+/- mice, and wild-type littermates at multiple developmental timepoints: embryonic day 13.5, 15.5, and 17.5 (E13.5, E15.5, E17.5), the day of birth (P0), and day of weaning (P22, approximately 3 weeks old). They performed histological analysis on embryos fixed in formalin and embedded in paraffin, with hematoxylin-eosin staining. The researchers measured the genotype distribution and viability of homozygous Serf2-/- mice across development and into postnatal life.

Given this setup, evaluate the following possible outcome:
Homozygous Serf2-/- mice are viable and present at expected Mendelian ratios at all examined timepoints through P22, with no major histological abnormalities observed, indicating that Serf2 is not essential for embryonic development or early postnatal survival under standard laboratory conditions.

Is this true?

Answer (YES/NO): NO